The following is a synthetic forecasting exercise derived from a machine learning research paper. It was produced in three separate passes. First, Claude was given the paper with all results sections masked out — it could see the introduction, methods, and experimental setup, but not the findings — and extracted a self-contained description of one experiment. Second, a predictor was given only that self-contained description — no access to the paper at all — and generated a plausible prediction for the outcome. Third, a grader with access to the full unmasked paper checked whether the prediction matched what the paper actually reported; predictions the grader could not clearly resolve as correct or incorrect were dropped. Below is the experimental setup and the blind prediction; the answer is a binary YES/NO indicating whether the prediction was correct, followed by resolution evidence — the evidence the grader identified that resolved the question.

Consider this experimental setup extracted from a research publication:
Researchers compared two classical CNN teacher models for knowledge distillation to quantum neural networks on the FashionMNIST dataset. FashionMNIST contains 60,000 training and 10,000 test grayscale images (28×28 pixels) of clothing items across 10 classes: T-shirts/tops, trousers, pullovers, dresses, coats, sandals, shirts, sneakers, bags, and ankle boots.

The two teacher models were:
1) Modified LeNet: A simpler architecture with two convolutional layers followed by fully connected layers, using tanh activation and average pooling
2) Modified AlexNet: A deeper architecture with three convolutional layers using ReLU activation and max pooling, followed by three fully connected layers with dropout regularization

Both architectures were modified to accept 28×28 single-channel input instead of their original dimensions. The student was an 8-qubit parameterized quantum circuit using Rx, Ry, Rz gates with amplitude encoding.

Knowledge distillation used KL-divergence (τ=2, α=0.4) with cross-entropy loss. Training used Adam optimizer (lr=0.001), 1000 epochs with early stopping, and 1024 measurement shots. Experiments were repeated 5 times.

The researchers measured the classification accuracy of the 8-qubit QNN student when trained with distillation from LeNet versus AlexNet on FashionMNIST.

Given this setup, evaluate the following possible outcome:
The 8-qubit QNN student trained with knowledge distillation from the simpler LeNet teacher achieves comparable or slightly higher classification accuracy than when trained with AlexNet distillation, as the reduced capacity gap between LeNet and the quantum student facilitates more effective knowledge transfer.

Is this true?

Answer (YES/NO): NO